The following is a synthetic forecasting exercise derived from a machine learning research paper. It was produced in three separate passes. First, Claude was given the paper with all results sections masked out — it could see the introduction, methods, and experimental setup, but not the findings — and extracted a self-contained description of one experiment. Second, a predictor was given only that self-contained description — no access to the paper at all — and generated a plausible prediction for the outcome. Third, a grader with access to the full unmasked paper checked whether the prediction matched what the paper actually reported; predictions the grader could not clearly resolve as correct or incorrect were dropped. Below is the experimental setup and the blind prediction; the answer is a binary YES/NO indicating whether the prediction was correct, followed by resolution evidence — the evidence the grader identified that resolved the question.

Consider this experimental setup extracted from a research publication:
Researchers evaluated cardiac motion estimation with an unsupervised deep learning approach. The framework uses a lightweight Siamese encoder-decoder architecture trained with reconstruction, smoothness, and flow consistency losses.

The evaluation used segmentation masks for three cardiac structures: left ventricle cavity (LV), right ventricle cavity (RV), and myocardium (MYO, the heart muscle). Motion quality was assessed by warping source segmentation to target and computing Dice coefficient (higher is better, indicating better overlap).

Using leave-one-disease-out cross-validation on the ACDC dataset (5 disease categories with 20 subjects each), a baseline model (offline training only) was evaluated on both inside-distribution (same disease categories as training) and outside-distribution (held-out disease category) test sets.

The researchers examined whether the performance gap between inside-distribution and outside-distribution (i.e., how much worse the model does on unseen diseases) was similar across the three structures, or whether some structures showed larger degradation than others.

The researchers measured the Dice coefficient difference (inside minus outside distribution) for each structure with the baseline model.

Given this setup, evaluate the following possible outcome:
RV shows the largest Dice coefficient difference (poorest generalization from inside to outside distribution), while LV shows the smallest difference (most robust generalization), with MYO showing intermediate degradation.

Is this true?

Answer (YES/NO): NO